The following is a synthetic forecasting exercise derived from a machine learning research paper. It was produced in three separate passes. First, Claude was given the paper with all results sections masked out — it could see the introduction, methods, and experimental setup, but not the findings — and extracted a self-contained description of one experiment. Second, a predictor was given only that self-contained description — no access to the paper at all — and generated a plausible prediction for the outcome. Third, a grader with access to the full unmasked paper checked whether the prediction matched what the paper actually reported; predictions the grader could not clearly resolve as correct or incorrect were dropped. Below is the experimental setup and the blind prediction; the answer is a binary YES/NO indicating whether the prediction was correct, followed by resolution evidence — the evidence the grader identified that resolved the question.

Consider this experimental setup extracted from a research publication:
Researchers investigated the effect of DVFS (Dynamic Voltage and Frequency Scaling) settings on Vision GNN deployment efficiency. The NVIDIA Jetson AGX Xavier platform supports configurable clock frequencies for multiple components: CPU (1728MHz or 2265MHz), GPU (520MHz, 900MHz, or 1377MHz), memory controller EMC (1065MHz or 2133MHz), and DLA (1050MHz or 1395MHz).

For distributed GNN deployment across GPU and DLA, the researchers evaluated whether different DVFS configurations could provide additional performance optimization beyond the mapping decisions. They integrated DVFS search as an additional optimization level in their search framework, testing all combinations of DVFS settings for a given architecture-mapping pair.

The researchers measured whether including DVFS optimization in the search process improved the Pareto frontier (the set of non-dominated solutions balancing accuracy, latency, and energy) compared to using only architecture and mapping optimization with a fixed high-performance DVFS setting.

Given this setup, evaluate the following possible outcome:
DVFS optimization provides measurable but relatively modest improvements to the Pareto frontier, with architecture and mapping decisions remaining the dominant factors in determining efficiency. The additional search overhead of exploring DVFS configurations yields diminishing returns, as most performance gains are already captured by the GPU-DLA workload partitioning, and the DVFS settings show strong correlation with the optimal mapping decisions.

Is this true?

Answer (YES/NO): NO